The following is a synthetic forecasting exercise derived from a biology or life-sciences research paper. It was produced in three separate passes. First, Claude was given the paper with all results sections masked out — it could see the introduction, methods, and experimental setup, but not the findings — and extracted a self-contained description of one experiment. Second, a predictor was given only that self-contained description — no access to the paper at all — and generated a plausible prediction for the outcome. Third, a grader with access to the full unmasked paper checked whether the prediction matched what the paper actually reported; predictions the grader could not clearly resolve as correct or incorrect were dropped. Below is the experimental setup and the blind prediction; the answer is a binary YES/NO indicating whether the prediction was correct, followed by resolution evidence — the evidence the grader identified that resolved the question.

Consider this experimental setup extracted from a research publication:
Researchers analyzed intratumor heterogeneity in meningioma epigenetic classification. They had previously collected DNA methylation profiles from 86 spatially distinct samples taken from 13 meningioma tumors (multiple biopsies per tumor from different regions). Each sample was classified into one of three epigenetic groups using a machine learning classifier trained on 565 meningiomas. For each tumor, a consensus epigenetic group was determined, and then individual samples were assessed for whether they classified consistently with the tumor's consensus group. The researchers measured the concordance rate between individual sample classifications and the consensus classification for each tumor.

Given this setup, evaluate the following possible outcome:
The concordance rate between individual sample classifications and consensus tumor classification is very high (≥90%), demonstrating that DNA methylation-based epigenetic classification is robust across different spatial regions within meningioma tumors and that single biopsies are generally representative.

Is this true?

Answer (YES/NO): YES